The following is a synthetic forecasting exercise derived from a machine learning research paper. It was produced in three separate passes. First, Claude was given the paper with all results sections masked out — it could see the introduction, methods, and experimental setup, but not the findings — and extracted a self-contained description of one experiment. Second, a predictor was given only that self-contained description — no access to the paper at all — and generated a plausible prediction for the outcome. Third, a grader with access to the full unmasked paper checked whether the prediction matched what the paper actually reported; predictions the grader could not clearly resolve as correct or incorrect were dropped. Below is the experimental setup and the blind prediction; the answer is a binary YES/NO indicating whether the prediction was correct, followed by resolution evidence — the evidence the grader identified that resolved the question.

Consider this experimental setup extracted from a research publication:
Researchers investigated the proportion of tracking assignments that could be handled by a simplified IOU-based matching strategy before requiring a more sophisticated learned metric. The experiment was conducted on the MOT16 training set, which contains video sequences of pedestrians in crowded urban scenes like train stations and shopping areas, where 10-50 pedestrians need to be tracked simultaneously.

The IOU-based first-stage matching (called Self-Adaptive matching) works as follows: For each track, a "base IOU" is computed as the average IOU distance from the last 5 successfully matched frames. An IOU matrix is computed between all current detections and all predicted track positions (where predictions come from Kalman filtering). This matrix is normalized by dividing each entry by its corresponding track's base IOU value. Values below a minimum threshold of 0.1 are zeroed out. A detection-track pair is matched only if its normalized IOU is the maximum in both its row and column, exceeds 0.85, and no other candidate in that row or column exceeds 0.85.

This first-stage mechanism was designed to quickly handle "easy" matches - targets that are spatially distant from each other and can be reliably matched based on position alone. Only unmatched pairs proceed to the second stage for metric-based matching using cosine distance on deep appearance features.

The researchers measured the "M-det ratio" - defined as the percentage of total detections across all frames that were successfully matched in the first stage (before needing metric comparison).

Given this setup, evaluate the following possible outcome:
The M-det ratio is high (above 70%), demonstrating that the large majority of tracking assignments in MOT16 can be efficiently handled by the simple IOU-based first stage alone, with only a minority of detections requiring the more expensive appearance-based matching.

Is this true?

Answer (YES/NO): YES